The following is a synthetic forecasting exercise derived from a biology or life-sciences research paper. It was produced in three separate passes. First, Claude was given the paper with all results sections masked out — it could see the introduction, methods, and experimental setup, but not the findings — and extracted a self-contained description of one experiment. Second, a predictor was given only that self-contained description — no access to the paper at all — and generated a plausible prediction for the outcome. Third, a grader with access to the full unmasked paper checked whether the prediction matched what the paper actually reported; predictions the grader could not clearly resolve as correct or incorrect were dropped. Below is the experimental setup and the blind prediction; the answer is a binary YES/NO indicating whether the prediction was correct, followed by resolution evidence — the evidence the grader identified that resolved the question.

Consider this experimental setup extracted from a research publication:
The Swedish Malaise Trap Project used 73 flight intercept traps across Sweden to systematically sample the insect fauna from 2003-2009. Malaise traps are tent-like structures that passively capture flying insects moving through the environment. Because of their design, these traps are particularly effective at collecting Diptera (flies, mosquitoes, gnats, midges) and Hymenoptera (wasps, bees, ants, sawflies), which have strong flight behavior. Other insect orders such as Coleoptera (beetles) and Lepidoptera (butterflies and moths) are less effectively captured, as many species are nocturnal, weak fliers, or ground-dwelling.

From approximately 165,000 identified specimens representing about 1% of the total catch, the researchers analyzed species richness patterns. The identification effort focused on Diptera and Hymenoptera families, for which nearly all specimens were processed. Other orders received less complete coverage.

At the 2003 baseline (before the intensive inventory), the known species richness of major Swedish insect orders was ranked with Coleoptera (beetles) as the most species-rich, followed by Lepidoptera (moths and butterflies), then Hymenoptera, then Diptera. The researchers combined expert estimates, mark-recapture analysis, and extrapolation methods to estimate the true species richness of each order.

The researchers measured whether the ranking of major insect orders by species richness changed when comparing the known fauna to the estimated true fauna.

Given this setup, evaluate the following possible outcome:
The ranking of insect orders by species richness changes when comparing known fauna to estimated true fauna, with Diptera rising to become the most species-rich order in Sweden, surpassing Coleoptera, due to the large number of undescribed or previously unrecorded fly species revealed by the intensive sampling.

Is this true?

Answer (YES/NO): NO